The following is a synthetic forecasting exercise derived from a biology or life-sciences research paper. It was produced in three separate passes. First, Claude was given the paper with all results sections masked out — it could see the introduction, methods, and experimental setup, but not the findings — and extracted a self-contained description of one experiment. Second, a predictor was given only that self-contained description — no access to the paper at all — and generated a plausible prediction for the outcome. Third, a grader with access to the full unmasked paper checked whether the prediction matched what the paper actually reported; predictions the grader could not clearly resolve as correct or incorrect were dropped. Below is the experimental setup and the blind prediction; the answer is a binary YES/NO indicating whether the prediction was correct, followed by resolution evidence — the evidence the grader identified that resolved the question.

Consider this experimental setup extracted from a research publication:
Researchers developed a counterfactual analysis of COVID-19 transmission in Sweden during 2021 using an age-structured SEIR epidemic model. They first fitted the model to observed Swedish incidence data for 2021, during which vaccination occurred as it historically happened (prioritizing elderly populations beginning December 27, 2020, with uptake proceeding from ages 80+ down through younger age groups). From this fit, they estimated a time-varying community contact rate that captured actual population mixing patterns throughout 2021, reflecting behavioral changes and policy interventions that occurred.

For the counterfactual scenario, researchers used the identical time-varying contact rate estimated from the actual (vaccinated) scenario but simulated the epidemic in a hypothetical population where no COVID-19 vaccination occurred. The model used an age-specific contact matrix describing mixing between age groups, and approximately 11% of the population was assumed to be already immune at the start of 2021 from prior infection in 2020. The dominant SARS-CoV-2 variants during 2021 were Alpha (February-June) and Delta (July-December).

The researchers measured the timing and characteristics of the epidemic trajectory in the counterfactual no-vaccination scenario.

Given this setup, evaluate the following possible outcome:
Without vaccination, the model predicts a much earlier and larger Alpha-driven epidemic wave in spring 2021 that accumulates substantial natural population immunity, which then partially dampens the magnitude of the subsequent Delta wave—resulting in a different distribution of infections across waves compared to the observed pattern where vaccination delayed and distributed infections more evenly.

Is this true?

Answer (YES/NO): NO